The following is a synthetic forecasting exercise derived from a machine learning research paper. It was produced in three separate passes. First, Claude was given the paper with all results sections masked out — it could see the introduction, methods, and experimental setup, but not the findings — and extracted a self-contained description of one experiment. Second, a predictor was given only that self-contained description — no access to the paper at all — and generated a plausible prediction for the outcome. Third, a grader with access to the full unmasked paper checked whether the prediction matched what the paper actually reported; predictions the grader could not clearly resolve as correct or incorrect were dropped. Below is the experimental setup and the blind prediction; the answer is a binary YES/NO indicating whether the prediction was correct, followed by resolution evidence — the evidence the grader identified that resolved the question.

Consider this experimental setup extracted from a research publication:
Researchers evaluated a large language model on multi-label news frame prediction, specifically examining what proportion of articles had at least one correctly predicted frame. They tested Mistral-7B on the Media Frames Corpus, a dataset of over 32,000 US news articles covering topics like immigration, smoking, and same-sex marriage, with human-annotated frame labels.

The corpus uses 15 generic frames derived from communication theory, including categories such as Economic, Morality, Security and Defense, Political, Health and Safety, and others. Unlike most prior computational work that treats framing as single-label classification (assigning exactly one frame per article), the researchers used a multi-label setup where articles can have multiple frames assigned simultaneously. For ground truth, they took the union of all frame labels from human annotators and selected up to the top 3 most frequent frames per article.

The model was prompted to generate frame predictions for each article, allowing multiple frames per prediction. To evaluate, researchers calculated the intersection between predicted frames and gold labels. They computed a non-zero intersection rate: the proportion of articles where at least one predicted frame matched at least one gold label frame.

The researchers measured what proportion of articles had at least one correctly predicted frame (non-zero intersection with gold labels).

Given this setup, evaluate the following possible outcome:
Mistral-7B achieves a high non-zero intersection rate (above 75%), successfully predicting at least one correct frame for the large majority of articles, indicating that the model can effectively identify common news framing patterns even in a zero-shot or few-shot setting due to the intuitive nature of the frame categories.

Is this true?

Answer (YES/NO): YES